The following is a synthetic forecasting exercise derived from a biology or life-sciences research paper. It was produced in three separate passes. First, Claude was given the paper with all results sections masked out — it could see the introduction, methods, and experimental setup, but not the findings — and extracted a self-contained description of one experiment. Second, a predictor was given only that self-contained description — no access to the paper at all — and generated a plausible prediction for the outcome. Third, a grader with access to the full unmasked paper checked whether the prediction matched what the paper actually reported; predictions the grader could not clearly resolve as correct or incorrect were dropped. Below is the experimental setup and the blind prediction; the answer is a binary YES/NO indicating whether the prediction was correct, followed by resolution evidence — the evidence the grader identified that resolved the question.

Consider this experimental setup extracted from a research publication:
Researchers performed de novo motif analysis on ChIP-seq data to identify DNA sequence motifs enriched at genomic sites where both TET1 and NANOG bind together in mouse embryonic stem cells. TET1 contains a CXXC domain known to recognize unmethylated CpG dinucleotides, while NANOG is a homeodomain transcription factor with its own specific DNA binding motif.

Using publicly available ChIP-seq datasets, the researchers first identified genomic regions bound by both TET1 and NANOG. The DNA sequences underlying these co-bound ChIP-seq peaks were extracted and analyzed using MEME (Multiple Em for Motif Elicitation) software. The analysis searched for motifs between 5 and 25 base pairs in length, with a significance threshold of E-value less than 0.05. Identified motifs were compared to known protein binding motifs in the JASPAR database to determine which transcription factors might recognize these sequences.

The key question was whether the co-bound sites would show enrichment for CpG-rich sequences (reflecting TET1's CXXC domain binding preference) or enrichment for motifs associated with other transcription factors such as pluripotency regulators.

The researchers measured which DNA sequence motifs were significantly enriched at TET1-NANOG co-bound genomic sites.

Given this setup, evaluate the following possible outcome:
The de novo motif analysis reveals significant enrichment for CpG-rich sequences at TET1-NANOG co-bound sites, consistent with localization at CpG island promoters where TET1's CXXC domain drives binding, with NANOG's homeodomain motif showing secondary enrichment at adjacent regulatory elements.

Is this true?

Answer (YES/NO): NO